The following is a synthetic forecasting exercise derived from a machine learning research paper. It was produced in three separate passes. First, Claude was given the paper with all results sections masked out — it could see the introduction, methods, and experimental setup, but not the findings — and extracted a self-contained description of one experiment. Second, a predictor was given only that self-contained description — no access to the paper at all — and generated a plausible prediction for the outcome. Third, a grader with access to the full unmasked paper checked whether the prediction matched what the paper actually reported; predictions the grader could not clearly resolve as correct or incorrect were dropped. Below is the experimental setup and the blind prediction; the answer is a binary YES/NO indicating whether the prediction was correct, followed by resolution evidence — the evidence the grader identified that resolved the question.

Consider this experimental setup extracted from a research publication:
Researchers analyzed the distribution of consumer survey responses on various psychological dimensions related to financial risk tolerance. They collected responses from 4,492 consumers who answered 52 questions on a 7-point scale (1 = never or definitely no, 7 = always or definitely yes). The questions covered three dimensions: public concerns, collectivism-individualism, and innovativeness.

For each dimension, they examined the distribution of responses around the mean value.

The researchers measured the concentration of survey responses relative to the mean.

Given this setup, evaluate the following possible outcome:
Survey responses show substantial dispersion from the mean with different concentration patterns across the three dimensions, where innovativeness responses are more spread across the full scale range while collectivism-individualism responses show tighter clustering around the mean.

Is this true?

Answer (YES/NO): NO